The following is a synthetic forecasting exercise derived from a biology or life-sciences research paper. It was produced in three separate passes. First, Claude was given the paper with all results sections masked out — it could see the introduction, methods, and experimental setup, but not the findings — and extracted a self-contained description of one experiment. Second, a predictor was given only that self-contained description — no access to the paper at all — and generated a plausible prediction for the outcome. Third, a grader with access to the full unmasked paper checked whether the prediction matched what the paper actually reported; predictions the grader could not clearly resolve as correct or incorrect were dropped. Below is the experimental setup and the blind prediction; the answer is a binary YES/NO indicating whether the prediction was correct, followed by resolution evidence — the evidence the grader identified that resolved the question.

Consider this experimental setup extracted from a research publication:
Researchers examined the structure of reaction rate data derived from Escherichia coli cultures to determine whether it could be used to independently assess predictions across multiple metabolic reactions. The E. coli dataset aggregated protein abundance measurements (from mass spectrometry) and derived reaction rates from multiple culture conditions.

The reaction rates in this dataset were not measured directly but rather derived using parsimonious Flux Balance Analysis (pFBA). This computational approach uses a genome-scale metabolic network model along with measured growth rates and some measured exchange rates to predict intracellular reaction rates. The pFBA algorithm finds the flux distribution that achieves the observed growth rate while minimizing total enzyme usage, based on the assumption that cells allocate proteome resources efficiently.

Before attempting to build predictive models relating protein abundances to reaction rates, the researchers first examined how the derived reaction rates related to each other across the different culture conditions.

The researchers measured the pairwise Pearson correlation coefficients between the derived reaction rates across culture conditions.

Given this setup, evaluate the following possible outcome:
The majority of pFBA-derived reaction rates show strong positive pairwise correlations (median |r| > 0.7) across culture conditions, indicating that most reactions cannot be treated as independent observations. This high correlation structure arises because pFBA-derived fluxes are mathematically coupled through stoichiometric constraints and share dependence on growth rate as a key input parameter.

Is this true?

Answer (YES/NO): YES